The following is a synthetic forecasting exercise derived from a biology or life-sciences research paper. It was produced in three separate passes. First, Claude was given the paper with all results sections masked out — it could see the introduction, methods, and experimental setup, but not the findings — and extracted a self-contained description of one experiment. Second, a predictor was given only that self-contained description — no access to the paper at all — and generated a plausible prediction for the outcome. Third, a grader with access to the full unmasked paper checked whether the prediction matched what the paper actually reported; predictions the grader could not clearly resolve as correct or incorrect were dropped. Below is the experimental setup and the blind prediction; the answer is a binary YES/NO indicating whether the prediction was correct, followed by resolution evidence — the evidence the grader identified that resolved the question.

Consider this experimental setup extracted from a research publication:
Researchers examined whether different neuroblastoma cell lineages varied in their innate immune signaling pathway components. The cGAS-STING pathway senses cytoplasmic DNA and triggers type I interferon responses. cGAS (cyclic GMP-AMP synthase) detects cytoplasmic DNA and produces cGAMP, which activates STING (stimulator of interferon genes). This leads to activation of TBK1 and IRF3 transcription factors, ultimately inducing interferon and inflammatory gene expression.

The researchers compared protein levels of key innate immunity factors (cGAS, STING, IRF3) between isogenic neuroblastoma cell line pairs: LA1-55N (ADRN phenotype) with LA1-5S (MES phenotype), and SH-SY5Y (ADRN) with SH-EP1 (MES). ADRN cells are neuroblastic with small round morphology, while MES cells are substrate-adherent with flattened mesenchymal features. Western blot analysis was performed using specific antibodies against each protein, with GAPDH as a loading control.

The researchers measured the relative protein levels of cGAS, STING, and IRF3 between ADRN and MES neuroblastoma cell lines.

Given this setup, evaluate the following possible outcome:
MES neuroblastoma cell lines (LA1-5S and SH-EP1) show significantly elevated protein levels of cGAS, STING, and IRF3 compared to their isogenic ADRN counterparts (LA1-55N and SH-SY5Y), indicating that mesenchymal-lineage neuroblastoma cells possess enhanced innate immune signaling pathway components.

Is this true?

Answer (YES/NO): YES